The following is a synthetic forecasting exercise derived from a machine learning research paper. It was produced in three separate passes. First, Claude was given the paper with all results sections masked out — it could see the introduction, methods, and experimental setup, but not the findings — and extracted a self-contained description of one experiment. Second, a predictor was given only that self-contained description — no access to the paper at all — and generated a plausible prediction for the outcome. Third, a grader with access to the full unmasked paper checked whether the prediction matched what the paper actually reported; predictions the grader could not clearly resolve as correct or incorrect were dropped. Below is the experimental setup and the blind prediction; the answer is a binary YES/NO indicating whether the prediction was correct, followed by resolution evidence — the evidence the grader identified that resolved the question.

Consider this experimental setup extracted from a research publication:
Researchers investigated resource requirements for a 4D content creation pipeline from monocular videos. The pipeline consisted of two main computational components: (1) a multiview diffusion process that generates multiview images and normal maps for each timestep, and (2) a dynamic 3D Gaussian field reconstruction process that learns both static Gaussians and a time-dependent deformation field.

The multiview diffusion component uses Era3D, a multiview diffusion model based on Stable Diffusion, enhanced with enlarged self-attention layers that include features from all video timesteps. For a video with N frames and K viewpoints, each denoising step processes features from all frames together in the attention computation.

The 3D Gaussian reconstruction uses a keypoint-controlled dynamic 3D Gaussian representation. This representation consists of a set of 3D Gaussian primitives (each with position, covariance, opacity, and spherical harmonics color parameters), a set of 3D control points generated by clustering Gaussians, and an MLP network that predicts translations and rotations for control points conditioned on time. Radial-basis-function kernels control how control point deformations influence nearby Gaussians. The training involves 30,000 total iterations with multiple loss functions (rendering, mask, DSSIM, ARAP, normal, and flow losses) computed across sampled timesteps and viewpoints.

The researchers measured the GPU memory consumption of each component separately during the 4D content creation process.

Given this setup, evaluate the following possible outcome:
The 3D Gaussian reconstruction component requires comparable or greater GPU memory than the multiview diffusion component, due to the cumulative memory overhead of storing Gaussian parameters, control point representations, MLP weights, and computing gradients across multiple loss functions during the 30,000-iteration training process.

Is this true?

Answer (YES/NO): NO